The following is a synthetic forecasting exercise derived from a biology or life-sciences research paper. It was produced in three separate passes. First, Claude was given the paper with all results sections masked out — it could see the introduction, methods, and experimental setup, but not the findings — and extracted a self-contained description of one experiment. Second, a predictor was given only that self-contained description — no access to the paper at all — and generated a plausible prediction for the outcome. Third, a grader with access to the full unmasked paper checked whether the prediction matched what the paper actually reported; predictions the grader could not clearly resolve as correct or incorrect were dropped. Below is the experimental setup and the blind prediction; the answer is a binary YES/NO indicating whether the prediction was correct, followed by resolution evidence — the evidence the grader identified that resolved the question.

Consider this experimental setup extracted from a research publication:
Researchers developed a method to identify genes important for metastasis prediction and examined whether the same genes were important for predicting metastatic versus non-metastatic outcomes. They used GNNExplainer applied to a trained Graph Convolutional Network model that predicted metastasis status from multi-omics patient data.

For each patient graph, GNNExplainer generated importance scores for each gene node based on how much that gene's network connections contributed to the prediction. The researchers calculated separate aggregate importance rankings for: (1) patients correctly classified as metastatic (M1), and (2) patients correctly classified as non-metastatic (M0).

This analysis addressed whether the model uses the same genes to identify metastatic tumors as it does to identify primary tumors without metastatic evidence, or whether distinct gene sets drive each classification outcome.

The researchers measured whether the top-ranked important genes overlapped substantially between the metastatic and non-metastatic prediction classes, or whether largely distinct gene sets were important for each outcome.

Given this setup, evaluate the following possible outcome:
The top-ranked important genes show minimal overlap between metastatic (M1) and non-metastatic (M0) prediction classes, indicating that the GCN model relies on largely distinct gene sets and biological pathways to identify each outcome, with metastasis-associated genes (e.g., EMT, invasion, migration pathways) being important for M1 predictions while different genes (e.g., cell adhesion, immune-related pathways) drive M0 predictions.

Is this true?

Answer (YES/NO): YES